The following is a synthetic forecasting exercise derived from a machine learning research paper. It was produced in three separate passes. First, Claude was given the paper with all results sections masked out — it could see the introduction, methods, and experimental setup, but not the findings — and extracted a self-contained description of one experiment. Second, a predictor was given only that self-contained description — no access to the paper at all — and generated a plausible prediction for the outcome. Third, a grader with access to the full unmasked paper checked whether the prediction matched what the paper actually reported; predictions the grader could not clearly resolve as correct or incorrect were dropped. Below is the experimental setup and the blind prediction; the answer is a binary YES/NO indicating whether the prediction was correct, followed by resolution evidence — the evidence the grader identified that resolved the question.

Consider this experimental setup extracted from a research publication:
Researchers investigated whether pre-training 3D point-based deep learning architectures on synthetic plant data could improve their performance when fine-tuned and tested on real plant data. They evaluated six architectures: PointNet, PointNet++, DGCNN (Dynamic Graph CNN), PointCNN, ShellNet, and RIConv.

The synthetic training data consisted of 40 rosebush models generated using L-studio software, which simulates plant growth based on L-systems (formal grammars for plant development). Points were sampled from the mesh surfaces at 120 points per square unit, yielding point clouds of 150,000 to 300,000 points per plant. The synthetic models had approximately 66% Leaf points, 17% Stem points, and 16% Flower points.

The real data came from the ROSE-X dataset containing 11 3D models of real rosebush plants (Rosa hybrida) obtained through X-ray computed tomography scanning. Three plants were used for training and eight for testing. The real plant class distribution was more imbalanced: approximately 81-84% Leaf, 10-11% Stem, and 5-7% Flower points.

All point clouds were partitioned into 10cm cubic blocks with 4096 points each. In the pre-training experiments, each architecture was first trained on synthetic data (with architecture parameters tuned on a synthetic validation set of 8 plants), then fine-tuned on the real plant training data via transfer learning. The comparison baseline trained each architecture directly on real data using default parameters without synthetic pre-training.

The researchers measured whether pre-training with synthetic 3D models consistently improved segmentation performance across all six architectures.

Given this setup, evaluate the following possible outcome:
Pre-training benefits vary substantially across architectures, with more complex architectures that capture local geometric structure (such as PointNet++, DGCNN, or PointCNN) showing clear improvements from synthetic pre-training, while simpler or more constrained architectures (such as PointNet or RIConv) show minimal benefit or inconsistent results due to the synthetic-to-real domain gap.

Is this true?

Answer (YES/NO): NO